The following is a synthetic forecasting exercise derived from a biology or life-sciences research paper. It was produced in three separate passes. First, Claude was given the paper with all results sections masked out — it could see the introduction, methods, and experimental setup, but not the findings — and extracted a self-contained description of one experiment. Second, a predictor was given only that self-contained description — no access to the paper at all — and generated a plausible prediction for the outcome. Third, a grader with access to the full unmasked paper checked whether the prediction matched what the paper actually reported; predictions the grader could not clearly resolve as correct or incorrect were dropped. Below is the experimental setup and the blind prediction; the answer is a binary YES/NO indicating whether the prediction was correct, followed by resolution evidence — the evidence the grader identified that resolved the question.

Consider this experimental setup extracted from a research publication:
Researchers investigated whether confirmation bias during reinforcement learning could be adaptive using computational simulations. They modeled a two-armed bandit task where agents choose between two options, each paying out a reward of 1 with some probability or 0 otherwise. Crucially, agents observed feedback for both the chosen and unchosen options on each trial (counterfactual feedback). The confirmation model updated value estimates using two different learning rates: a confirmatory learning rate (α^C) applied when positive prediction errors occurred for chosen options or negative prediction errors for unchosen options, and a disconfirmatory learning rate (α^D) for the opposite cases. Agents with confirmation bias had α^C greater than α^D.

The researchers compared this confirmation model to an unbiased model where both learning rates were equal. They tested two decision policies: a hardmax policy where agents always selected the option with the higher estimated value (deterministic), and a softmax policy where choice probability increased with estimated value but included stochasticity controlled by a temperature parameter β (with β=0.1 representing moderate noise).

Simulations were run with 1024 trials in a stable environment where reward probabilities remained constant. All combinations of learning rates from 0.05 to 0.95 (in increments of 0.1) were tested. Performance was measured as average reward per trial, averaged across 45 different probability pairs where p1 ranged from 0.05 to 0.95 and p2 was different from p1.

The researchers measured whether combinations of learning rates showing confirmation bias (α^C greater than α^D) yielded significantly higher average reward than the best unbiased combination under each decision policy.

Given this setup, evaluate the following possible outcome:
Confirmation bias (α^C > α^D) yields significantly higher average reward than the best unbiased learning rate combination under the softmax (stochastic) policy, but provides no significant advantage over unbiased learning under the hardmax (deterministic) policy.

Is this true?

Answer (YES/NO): YES